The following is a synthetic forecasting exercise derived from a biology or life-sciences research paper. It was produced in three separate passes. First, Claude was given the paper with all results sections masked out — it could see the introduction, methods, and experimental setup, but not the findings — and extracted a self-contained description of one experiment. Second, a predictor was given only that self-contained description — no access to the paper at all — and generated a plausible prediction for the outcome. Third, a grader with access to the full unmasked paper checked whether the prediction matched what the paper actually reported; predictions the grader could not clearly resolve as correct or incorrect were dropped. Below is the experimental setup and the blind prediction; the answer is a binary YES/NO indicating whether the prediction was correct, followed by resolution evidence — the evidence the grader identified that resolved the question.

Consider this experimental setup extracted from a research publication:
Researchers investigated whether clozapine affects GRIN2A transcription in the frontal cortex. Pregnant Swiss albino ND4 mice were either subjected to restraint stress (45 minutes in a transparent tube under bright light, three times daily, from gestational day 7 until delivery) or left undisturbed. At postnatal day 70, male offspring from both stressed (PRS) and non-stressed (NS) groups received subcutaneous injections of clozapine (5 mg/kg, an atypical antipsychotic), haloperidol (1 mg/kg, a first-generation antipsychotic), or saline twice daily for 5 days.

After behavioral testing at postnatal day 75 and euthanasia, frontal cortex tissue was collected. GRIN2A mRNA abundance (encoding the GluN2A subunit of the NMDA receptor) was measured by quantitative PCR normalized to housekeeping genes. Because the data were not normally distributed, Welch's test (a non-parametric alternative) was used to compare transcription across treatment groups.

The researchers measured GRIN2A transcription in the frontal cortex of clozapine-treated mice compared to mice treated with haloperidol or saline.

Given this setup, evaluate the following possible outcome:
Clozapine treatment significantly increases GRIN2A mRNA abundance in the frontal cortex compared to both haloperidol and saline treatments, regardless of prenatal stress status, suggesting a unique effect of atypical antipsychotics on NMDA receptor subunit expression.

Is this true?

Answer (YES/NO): YES